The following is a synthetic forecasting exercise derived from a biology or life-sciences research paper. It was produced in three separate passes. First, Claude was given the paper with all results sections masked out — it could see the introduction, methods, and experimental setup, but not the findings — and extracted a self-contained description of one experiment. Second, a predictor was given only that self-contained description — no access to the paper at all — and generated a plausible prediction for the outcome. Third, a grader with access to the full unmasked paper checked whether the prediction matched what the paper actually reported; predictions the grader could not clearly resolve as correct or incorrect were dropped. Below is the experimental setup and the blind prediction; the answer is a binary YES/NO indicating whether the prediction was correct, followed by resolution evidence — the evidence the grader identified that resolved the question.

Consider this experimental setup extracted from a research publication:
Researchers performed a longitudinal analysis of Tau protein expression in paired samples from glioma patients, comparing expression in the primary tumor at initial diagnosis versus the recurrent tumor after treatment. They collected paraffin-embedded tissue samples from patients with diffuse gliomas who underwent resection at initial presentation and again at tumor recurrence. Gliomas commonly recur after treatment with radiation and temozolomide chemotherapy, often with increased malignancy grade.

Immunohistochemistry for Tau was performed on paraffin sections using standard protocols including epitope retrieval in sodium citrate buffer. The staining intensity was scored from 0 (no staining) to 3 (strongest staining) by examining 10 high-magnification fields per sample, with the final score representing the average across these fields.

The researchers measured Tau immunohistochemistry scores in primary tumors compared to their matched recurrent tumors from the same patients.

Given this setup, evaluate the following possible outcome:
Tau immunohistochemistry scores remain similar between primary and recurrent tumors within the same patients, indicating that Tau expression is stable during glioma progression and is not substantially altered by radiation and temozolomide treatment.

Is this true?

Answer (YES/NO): NO